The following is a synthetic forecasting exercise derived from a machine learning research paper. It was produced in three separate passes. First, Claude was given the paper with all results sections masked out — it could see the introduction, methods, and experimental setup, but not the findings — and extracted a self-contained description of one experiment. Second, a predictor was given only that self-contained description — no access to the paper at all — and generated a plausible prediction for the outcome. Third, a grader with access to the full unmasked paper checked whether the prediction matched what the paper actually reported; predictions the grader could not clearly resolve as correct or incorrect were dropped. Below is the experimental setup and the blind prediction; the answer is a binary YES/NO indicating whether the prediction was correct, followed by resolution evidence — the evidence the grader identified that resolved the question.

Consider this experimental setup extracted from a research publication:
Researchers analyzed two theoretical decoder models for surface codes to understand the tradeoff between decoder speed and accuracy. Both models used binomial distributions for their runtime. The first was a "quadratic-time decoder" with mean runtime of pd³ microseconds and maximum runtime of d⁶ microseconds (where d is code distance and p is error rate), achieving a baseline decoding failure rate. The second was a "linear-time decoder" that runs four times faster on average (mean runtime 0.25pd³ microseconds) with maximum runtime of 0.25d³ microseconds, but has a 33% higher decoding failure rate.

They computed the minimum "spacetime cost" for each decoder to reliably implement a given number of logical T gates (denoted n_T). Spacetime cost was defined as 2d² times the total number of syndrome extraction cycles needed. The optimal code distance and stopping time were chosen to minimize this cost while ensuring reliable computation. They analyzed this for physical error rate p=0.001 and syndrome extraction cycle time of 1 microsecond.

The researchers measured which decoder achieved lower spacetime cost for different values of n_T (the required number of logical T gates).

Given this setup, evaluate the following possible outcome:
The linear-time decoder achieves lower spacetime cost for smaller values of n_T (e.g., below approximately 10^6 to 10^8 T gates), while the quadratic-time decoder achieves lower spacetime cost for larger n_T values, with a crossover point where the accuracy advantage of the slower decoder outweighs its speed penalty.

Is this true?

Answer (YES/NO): NO